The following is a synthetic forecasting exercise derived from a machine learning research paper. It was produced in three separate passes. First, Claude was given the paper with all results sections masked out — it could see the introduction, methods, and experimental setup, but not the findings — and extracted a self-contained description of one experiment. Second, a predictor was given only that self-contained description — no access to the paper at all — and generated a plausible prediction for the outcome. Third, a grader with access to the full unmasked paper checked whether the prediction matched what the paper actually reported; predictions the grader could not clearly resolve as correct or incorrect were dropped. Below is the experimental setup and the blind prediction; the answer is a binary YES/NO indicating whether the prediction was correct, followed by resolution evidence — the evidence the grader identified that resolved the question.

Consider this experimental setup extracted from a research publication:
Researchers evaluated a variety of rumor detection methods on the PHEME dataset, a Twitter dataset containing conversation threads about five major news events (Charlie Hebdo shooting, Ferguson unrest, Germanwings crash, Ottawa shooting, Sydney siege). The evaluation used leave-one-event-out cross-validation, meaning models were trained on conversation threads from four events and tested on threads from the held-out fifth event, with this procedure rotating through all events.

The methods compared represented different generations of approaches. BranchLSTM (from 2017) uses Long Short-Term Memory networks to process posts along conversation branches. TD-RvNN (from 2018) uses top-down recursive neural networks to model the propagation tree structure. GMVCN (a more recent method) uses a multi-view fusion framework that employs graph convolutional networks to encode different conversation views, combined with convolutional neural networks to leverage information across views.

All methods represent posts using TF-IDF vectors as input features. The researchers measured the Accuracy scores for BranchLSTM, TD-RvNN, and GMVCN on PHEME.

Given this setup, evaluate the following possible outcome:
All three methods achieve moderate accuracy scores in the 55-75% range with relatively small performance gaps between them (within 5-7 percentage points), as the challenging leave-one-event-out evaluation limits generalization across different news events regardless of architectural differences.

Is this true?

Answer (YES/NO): NO